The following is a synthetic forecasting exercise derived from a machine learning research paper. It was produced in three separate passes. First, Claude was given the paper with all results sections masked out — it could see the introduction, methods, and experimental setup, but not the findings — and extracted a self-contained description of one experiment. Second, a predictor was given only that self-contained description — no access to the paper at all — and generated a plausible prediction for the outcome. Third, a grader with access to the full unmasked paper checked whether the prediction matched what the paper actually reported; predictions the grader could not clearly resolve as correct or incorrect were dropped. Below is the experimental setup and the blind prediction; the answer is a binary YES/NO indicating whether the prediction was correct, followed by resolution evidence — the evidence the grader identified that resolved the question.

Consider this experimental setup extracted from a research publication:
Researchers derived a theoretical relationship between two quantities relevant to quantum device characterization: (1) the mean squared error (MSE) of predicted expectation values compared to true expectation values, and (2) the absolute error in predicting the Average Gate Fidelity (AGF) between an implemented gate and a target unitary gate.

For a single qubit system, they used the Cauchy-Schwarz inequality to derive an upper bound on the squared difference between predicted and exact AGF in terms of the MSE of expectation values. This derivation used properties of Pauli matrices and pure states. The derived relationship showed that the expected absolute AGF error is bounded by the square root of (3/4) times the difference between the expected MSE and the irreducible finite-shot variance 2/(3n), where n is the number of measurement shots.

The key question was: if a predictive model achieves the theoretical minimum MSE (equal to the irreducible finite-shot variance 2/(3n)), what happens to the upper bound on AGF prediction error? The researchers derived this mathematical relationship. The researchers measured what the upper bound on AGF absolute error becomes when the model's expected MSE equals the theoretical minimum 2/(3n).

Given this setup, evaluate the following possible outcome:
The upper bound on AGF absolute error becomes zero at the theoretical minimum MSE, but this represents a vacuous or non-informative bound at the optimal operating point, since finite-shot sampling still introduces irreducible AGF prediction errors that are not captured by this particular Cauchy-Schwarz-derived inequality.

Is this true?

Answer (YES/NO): NO